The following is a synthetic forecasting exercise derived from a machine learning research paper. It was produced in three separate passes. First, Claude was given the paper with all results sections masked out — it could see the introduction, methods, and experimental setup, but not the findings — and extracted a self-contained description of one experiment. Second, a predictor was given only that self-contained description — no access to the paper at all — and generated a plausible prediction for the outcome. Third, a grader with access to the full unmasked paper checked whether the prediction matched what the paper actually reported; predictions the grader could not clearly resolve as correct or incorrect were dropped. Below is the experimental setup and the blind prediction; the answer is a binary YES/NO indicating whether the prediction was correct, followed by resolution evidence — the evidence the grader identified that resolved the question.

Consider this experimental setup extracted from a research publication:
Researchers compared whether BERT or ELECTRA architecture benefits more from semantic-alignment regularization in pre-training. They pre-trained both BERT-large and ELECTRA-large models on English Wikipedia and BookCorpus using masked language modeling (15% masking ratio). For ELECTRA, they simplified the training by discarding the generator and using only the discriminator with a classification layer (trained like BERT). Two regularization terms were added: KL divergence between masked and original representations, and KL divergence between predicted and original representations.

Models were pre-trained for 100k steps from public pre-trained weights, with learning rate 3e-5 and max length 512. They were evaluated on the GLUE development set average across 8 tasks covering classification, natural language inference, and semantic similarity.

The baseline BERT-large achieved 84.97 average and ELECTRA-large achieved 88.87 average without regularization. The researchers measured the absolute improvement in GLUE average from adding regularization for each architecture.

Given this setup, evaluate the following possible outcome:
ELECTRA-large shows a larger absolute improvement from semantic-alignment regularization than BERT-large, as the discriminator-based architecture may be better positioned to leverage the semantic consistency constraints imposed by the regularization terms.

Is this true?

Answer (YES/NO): YES